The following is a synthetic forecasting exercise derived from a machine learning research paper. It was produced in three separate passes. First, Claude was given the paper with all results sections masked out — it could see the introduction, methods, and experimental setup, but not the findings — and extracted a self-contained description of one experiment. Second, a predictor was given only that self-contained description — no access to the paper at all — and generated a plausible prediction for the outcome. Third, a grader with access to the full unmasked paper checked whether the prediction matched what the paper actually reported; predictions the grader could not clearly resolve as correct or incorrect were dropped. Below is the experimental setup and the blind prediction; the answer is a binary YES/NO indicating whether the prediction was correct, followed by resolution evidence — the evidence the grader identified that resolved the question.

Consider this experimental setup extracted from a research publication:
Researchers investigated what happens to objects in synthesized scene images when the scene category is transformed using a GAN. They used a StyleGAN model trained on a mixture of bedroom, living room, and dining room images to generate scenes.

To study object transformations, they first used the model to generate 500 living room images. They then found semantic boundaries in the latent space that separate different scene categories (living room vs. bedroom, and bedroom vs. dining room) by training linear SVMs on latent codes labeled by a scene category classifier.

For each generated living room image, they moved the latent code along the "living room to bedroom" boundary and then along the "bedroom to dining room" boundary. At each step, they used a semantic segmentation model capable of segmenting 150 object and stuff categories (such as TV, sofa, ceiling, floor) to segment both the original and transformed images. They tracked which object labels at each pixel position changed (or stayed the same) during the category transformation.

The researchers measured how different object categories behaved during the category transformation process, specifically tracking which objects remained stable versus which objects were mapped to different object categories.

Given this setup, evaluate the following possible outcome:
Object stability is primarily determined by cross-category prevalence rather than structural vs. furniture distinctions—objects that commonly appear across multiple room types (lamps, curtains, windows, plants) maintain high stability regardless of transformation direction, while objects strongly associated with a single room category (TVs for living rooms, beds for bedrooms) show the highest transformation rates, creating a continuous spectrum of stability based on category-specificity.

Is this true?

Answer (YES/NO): NO